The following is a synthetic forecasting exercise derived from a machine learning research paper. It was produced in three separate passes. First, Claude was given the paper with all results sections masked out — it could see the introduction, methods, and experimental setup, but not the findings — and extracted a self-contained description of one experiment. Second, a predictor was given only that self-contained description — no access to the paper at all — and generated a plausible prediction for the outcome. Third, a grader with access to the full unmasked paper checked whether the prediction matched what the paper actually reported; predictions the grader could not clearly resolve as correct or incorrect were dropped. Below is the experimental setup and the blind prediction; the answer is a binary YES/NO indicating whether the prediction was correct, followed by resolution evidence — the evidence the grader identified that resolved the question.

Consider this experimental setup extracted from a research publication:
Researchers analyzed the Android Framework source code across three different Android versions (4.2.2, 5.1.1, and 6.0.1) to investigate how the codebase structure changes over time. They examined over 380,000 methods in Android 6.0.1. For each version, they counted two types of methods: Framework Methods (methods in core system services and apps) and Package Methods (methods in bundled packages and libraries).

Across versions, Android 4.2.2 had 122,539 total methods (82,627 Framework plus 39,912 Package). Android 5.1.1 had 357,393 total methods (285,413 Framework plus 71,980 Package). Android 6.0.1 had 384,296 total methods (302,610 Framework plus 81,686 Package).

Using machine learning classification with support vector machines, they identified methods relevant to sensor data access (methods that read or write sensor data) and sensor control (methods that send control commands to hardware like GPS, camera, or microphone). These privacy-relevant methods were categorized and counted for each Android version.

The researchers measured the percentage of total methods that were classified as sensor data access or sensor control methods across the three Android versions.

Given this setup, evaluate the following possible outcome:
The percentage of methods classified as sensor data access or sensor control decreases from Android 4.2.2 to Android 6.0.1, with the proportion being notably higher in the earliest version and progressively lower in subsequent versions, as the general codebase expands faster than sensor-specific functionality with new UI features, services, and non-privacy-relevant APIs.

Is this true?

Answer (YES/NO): NO